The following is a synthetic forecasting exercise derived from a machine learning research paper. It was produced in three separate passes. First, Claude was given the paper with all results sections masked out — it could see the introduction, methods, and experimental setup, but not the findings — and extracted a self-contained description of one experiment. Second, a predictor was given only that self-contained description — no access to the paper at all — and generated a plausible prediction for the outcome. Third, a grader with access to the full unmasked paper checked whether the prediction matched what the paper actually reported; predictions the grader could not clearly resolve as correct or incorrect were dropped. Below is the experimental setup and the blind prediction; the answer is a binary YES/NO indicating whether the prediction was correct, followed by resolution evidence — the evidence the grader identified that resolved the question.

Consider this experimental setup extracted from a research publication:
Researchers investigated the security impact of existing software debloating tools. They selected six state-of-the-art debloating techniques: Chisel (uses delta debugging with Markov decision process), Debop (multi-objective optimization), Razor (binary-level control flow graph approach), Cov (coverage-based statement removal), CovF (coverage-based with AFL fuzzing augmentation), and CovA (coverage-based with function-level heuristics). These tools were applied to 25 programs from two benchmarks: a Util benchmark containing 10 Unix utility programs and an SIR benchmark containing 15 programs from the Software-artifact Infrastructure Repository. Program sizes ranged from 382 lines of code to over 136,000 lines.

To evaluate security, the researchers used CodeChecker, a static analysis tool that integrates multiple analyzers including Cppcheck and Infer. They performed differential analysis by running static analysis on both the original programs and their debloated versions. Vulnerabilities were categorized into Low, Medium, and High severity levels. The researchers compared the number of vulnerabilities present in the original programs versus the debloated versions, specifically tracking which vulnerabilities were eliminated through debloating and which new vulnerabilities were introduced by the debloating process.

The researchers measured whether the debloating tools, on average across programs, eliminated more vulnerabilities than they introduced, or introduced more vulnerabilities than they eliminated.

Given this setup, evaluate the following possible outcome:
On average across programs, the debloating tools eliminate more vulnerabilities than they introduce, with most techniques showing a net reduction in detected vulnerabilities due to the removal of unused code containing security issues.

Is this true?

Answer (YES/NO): NO